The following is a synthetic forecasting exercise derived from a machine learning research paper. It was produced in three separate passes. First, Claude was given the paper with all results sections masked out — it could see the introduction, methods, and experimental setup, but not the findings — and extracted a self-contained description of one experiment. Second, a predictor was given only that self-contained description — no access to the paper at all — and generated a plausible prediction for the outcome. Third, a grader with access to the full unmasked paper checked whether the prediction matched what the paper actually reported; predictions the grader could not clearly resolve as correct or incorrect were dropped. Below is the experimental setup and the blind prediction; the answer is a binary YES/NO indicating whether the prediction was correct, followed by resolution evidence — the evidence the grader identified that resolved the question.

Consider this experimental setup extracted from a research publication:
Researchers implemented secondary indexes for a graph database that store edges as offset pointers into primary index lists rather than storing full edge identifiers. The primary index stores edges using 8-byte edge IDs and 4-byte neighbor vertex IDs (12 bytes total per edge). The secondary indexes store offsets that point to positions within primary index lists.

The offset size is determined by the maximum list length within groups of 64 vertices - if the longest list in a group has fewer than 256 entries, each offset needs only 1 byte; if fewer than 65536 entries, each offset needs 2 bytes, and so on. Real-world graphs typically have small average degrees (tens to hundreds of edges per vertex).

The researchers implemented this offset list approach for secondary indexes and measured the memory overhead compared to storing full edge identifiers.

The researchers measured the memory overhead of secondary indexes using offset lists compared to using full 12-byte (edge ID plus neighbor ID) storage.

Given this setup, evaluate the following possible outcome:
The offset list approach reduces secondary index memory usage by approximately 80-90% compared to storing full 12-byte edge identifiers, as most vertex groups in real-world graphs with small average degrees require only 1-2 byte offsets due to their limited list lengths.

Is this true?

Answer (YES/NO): NO